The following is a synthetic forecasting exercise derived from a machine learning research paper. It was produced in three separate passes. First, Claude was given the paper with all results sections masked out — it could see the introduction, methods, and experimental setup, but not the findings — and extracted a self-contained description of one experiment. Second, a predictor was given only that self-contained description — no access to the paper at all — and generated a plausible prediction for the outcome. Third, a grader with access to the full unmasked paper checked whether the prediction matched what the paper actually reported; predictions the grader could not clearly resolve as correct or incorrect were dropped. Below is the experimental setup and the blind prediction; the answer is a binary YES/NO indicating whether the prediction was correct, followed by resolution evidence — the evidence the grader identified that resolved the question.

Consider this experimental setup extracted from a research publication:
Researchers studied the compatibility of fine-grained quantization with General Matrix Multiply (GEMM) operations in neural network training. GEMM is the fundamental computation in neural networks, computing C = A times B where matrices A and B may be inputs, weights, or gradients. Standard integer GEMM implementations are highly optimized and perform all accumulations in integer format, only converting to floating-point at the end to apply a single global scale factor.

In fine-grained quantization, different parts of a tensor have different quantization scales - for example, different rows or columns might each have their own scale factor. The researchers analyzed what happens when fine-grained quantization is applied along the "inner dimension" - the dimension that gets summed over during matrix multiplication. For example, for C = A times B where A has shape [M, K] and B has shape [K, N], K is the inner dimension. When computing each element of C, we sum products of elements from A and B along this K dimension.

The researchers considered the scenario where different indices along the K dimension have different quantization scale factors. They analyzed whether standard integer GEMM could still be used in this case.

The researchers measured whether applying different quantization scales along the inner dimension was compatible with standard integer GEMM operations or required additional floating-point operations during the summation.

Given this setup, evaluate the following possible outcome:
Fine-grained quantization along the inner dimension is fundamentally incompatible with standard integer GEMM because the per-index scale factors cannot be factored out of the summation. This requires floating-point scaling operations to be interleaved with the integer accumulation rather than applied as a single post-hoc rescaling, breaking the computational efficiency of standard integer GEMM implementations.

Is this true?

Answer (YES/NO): YES